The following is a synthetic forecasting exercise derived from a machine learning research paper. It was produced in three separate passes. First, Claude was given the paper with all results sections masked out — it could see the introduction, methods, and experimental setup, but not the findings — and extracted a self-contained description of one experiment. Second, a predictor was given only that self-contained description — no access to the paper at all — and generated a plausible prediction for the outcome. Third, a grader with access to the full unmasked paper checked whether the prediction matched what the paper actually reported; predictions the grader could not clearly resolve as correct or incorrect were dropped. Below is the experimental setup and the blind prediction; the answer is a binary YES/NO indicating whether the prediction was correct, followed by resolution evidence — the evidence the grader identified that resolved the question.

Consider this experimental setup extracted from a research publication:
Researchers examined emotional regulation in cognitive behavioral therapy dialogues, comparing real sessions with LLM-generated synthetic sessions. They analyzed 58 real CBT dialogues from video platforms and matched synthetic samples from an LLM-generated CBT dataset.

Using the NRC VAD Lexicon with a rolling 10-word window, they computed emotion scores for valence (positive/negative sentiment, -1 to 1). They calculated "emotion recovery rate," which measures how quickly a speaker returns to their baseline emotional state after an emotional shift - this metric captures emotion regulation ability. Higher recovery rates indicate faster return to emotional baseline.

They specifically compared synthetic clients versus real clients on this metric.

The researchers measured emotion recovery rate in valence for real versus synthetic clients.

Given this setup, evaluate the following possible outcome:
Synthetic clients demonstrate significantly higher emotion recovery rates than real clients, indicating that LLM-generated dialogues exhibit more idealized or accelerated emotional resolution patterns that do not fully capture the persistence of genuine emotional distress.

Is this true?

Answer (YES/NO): YES